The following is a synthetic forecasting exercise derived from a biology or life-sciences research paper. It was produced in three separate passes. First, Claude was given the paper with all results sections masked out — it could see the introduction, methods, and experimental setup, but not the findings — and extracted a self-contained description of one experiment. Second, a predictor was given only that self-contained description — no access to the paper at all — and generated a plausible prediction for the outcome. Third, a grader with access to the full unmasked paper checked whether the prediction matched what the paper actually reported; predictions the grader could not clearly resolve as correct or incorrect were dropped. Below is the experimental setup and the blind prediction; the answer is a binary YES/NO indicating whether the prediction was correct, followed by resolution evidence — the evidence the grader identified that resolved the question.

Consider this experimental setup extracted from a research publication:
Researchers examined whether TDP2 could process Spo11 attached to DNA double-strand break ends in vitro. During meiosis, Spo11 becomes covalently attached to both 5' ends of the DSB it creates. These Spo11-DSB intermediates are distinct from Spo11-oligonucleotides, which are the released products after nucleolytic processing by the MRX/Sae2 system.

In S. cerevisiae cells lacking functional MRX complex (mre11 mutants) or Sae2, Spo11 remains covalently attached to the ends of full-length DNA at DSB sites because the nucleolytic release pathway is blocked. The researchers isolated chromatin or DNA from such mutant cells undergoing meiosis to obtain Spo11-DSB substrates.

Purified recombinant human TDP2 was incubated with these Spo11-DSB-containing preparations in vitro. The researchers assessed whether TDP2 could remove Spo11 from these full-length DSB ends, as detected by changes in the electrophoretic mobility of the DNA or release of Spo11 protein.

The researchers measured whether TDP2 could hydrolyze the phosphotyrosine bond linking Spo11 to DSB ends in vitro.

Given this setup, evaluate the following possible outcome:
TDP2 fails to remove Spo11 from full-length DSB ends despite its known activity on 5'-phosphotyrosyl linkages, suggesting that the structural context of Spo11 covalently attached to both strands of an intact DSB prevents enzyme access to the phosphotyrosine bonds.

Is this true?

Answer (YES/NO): NO